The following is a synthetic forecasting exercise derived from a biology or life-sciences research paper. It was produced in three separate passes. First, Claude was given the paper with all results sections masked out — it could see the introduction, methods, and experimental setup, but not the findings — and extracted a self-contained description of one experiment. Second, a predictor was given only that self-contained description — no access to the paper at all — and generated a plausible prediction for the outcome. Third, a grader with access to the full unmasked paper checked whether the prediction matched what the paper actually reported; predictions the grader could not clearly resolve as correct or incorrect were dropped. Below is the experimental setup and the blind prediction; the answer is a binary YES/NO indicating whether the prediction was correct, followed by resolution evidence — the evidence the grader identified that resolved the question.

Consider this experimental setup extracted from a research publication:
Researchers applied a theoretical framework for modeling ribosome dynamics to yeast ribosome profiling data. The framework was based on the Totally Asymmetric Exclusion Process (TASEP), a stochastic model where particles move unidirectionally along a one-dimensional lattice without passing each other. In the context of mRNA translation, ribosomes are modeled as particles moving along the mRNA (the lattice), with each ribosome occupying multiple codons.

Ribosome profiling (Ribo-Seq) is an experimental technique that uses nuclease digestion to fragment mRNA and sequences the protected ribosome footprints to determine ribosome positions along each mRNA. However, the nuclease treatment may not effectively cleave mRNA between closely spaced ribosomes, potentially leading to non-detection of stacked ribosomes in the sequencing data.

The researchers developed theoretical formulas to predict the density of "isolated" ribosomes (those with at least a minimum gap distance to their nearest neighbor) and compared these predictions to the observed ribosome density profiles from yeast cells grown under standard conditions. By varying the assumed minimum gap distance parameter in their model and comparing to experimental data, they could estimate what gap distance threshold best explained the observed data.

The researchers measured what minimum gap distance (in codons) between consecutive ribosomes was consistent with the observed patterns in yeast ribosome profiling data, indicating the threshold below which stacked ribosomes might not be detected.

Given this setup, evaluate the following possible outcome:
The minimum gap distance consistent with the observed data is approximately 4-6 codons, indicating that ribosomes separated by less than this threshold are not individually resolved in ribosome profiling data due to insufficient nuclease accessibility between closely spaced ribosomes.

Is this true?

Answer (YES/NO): NO